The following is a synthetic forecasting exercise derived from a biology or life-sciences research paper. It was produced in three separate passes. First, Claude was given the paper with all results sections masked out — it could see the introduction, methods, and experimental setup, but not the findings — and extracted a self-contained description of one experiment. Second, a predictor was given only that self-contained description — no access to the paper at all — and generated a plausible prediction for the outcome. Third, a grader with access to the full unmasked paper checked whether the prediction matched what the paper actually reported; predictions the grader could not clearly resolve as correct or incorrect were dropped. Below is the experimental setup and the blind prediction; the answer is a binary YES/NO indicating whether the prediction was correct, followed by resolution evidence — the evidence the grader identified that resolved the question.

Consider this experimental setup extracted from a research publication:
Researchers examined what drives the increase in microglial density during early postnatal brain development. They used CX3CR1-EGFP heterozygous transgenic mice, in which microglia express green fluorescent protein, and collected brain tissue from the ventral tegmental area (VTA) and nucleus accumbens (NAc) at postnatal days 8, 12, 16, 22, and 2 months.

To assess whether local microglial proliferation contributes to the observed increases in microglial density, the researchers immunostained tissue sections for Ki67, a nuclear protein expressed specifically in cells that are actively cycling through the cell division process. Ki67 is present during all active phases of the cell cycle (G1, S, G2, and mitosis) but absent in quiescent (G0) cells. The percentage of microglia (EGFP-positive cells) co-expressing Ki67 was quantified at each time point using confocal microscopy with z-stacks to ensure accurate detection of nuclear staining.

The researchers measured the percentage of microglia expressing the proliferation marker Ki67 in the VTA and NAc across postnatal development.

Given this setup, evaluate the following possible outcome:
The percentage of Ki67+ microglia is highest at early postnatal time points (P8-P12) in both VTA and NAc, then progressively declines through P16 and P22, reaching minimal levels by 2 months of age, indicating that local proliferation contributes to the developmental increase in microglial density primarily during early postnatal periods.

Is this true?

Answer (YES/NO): YES